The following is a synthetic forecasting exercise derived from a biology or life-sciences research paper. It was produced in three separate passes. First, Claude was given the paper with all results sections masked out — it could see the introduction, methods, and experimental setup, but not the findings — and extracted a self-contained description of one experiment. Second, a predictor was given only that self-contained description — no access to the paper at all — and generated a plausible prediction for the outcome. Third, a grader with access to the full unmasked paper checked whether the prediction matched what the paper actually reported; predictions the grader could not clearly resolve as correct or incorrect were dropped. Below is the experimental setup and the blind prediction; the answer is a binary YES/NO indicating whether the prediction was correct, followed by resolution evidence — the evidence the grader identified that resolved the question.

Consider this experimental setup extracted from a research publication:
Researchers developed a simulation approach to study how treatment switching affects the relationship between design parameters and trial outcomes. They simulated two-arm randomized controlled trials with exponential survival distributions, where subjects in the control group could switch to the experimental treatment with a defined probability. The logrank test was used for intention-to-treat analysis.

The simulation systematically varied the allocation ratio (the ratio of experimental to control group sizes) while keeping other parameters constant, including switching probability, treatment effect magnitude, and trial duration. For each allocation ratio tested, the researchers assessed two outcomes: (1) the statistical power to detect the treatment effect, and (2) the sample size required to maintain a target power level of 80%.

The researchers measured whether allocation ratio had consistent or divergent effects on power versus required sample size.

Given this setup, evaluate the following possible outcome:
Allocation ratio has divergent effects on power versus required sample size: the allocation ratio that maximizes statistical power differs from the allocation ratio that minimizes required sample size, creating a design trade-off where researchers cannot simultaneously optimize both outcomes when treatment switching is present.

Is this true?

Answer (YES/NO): NO